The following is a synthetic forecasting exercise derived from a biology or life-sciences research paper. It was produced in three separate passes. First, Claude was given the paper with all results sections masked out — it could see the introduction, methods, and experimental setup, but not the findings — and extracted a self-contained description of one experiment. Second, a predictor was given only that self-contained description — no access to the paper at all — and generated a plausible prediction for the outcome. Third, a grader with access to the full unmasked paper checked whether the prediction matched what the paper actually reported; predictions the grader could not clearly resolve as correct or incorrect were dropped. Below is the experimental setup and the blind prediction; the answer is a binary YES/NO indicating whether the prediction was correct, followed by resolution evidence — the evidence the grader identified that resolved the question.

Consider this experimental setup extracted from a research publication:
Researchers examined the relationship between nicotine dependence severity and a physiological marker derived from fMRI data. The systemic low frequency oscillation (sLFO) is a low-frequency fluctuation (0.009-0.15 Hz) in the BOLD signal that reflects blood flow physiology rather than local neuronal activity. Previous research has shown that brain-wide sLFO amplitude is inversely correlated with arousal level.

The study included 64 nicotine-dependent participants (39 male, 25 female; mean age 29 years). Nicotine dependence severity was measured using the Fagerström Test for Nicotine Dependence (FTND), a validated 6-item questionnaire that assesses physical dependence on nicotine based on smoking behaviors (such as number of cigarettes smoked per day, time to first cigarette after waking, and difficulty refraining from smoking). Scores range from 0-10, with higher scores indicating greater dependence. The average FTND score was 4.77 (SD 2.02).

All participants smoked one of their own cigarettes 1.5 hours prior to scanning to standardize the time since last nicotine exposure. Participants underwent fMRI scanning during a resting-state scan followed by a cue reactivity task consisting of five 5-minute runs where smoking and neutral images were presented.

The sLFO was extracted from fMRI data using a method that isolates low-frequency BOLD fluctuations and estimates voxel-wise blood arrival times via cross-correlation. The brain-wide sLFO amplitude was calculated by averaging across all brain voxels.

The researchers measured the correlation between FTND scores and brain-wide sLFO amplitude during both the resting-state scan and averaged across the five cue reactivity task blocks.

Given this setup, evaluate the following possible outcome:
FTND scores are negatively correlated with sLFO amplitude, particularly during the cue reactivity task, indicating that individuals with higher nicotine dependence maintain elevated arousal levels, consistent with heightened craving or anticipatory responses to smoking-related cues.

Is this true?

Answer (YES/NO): YES